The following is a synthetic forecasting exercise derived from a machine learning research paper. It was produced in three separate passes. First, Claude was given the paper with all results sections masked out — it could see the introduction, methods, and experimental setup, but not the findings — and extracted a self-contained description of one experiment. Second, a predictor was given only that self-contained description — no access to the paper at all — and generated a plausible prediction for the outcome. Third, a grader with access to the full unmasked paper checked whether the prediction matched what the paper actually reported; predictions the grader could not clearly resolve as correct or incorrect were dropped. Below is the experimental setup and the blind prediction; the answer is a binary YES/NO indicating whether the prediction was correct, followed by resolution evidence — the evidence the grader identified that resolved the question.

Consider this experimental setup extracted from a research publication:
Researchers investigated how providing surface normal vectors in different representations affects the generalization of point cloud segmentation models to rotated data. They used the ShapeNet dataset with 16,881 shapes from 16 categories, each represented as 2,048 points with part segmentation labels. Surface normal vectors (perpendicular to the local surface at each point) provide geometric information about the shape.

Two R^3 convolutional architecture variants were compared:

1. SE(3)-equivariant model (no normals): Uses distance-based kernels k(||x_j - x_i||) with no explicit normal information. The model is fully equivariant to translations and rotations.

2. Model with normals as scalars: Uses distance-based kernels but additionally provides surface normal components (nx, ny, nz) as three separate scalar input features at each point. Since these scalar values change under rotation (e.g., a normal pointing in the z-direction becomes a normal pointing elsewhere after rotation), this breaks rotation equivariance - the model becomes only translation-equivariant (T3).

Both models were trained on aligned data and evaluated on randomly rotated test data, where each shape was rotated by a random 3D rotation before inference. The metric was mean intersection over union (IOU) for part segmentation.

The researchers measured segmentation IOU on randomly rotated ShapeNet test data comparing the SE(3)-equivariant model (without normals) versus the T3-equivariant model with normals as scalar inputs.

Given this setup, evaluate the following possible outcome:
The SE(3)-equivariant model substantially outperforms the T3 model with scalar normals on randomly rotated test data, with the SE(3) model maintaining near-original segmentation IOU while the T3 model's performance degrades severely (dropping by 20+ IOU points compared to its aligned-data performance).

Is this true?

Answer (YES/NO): YES